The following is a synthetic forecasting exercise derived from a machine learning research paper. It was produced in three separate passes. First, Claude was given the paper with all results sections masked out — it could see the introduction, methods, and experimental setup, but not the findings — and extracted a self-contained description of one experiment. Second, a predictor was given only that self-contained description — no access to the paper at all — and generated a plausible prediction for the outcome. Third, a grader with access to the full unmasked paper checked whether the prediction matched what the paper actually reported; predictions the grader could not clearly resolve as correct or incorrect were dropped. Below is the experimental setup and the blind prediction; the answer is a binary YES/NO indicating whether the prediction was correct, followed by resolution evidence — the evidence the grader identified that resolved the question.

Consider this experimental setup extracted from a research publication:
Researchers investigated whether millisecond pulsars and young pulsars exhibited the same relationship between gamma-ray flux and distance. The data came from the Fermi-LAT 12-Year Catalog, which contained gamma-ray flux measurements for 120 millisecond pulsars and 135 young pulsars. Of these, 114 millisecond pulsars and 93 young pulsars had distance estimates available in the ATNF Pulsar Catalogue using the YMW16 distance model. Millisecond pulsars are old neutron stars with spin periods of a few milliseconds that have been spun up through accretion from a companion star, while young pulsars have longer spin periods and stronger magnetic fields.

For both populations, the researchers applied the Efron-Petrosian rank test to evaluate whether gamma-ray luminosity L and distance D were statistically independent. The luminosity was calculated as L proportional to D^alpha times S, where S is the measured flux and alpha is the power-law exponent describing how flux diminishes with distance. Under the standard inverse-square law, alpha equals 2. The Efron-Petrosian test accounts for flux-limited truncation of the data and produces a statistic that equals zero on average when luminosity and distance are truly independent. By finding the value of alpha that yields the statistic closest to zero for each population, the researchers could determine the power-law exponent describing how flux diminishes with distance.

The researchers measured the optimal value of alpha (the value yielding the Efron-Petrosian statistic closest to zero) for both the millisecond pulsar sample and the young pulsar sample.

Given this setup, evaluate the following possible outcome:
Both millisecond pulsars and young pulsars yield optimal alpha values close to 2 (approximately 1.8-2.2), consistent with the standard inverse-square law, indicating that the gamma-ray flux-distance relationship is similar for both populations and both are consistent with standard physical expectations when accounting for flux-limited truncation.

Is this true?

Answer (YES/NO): NO